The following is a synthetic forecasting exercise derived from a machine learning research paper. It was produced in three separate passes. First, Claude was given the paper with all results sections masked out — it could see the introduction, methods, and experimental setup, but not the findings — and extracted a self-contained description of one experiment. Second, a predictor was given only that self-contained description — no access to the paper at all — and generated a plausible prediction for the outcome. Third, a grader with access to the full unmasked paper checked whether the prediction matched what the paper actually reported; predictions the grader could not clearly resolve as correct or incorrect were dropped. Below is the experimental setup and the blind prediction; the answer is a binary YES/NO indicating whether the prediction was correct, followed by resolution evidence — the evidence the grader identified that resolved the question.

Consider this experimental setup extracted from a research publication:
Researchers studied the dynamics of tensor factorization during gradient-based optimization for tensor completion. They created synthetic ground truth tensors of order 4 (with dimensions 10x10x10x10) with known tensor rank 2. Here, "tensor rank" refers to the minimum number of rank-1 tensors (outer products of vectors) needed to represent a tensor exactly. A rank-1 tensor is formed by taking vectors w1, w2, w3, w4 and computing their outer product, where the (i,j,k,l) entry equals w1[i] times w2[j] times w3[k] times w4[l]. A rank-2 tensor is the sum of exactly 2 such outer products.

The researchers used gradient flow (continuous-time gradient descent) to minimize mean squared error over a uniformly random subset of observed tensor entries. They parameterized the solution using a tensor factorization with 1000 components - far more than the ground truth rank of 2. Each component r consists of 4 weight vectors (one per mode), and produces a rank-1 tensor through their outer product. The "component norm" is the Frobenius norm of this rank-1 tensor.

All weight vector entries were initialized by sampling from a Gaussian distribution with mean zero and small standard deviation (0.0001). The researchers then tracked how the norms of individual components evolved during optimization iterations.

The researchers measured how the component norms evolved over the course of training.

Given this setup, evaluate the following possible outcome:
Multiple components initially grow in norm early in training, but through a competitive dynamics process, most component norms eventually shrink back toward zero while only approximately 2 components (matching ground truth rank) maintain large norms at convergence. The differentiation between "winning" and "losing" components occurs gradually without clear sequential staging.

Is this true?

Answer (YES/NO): NO